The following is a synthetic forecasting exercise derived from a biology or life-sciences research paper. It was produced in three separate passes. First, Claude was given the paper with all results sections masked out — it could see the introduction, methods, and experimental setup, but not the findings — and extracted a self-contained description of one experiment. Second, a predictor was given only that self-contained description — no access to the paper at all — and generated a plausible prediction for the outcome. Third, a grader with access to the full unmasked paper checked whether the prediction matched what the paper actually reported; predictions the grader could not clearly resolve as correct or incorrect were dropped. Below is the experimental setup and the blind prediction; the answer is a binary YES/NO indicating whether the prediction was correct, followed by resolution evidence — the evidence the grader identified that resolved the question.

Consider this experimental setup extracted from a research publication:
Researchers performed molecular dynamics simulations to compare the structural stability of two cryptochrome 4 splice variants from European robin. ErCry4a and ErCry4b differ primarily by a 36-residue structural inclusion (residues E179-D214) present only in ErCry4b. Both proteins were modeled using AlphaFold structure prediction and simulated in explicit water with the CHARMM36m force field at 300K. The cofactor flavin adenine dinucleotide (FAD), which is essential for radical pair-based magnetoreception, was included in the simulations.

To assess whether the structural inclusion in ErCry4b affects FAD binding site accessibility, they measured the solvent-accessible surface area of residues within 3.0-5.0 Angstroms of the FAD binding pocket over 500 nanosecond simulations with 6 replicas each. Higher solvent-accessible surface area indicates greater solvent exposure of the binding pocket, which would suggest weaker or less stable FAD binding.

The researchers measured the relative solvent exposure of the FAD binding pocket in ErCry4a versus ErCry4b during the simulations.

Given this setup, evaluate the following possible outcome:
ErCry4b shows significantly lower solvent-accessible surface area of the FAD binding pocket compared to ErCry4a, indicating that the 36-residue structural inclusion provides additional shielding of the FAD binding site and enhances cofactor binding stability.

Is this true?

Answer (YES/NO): NO